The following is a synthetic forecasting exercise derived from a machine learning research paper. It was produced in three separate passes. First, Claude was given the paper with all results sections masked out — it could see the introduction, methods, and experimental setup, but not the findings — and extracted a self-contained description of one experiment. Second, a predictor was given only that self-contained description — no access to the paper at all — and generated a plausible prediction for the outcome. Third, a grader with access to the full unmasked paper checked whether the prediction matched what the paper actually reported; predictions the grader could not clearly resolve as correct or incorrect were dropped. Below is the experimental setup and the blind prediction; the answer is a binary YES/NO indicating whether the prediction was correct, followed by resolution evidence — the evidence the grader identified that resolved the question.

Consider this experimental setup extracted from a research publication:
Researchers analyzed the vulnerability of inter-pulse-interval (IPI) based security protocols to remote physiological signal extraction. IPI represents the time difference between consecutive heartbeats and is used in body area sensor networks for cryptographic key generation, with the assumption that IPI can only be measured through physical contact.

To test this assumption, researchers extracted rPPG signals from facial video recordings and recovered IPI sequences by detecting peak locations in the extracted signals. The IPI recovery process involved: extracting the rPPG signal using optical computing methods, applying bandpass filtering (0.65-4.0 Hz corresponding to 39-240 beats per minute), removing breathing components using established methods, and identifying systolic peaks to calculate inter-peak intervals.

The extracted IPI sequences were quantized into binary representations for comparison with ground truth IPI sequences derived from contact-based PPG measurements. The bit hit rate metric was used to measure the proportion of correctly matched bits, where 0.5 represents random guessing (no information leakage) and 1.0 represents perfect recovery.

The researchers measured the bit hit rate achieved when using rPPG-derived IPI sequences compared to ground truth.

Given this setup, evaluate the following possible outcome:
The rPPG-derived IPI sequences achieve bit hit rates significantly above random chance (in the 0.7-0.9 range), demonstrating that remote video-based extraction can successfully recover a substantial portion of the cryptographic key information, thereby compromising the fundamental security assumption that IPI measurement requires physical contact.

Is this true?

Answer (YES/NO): NO